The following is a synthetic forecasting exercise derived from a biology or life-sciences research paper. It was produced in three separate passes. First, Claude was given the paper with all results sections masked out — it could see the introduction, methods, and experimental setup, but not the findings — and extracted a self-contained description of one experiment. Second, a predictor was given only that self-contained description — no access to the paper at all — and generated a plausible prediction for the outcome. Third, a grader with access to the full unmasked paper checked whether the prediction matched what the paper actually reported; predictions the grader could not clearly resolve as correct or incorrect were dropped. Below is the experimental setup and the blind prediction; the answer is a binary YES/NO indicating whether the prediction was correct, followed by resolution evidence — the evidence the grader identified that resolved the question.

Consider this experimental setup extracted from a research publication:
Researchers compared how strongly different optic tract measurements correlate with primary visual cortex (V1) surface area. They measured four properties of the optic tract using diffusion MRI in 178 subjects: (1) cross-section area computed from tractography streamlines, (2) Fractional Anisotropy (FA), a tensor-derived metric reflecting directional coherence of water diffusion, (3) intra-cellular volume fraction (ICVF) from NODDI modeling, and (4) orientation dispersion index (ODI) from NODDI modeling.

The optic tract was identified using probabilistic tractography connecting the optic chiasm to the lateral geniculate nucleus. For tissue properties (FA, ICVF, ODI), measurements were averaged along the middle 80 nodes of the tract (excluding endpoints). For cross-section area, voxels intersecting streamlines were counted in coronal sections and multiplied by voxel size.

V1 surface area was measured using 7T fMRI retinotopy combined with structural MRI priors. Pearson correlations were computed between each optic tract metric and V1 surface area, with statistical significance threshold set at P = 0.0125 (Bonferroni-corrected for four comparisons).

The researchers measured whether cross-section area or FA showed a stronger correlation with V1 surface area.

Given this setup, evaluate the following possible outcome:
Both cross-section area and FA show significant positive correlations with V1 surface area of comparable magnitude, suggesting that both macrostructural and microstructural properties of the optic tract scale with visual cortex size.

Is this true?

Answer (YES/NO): NO